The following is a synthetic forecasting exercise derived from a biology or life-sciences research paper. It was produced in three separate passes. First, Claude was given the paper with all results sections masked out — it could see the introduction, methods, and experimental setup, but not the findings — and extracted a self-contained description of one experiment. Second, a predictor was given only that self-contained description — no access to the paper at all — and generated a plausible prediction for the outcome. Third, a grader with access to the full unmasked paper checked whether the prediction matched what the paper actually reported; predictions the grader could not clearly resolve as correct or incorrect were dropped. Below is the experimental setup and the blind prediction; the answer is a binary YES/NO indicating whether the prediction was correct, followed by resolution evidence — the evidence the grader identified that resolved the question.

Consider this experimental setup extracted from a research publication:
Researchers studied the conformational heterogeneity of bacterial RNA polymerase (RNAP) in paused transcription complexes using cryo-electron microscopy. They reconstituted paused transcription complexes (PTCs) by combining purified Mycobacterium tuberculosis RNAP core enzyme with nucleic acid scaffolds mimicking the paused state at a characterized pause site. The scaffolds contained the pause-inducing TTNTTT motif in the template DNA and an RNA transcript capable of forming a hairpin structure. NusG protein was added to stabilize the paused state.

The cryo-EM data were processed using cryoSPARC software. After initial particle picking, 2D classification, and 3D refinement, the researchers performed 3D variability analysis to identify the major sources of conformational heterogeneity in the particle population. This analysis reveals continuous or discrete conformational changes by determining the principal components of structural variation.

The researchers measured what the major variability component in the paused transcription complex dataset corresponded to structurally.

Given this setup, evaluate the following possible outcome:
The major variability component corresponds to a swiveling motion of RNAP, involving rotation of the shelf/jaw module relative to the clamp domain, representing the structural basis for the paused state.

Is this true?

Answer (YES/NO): NO